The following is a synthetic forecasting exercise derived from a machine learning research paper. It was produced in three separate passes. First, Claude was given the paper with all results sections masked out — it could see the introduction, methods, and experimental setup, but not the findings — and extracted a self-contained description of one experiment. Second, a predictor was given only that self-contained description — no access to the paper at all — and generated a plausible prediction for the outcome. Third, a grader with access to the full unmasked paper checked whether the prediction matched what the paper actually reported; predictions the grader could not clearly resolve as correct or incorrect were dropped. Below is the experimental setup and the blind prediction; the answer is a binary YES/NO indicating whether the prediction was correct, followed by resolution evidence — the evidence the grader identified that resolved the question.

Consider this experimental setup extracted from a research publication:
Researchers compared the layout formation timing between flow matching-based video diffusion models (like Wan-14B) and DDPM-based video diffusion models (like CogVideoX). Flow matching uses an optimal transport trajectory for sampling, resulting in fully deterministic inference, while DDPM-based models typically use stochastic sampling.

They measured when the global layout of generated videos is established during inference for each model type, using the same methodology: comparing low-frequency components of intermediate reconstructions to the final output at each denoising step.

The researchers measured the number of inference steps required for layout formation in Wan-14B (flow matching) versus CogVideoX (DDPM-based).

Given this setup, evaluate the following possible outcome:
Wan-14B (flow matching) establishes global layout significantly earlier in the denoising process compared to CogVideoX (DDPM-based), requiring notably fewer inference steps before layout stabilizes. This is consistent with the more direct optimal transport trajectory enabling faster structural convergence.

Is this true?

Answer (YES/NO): YES